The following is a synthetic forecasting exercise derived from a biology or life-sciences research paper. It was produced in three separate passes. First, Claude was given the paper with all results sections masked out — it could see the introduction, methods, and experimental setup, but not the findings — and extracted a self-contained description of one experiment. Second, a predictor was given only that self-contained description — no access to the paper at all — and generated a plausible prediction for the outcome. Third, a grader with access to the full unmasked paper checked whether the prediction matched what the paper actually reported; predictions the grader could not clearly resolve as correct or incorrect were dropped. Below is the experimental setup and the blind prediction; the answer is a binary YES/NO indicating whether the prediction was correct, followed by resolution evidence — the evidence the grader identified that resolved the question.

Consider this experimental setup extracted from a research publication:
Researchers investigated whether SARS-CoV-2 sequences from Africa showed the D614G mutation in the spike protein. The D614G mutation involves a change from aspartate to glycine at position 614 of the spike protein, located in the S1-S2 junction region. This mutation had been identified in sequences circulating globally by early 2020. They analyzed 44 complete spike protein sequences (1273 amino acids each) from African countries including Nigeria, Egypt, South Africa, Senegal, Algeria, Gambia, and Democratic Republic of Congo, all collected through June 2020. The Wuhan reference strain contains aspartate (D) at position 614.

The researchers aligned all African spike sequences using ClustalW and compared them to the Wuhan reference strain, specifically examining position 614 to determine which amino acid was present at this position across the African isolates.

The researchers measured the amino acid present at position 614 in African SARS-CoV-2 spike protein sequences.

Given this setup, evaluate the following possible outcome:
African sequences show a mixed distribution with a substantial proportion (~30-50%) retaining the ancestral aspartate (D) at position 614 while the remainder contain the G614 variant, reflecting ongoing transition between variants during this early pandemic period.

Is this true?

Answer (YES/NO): NO